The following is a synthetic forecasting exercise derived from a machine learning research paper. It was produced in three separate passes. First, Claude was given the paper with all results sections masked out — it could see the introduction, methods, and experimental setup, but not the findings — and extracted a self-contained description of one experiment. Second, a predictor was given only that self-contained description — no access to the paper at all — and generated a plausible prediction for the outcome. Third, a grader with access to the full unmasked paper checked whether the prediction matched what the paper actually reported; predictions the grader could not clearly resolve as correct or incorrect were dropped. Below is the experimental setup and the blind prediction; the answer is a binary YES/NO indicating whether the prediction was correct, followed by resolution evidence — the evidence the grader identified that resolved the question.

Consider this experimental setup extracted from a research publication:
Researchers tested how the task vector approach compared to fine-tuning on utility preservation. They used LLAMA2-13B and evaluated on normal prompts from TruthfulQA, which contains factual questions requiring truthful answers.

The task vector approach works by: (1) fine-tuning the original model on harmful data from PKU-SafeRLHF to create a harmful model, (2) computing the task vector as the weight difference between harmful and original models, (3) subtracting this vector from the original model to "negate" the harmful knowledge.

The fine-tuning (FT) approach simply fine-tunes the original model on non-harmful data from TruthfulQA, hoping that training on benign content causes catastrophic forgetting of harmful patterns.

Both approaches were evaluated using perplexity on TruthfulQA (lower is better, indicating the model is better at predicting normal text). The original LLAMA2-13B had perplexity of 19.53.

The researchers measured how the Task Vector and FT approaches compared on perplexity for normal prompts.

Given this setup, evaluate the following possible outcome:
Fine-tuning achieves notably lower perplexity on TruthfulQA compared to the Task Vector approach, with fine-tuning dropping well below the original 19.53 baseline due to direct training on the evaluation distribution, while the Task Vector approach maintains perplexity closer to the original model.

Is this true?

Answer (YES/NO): NO